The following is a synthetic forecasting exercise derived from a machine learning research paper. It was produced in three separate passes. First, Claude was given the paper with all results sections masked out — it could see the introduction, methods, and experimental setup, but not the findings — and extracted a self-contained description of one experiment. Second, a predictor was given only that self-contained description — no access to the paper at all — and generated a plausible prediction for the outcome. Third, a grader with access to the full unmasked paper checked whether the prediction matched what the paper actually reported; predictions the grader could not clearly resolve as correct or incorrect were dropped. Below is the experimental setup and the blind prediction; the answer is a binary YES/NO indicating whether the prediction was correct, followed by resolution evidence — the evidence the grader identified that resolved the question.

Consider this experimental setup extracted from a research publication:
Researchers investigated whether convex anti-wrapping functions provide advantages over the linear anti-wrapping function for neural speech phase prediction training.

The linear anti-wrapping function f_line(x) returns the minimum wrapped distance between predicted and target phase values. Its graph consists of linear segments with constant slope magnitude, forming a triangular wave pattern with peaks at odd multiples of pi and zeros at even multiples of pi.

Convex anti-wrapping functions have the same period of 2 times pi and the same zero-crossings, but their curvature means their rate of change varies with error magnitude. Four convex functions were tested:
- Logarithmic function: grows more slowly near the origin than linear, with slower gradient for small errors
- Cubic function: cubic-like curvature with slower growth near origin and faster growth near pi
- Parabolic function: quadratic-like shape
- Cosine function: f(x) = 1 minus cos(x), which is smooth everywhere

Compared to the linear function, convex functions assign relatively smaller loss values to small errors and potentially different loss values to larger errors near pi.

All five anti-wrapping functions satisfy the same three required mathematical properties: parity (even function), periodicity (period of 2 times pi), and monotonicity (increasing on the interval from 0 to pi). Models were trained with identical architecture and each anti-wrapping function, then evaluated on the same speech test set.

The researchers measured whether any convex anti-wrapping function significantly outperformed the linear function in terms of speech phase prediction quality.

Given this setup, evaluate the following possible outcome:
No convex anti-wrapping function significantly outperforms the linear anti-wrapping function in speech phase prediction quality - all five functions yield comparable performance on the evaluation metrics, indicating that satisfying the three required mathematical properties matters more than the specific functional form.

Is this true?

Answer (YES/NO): NO